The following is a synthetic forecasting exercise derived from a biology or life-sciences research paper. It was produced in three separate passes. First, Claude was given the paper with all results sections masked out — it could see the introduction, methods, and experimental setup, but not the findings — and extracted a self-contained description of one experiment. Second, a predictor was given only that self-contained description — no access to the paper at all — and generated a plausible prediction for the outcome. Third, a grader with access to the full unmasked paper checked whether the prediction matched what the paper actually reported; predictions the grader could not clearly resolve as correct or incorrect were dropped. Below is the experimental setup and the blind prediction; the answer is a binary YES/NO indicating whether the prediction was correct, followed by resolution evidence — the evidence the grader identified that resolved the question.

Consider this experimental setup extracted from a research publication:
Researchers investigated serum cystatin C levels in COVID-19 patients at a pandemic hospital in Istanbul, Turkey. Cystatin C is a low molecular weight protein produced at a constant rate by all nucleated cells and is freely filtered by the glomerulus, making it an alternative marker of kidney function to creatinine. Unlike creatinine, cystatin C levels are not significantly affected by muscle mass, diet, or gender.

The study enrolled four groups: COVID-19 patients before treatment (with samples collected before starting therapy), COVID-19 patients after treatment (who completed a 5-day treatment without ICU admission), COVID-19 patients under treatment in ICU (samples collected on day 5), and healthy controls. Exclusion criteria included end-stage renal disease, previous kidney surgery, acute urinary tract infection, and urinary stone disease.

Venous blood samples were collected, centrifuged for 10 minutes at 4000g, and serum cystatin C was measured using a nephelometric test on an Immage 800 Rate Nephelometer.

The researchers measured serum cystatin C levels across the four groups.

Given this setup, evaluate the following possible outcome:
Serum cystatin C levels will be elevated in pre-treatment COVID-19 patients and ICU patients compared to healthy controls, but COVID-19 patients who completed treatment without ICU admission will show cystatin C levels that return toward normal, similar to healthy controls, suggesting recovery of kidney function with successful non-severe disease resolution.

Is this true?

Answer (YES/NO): YES